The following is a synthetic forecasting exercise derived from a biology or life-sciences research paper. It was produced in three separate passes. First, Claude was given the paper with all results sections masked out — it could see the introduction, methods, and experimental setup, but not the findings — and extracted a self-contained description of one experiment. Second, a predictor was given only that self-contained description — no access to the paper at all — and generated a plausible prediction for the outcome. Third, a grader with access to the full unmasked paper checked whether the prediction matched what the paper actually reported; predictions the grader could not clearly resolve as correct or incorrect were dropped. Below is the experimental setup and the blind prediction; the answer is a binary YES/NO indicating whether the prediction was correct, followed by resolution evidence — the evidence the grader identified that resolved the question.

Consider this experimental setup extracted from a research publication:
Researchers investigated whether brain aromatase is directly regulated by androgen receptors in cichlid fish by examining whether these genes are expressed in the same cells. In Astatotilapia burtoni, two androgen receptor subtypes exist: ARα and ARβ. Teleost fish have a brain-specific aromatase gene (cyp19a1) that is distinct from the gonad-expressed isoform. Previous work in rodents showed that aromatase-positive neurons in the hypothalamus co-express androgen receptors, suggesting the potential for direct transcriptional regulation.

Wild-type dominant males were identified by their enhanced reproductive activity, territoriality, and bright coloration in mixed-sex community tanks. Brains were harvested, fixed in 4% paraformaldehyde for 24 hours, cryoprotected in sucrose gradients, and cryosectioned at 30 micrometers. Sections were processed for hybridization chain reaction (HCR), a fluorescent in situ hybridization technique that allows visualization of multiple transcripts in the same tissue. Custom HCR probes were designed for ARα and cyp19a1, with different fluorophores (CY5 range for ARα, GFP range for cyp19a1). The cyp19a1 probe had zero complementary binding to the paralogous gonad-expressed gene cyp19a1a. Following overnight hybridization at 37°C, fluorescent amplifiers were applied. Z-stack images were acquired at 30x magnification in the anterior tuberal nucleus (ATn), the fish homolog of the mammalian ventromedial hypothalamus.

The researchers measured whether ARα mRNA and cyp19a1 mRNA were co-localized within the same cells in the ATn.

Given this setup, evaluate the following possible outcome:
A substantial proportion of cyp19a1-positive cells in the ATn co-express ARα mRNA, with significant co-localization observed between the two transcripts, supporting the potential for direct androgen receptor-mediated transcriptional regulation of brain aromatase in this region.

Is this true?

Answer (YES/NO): NO